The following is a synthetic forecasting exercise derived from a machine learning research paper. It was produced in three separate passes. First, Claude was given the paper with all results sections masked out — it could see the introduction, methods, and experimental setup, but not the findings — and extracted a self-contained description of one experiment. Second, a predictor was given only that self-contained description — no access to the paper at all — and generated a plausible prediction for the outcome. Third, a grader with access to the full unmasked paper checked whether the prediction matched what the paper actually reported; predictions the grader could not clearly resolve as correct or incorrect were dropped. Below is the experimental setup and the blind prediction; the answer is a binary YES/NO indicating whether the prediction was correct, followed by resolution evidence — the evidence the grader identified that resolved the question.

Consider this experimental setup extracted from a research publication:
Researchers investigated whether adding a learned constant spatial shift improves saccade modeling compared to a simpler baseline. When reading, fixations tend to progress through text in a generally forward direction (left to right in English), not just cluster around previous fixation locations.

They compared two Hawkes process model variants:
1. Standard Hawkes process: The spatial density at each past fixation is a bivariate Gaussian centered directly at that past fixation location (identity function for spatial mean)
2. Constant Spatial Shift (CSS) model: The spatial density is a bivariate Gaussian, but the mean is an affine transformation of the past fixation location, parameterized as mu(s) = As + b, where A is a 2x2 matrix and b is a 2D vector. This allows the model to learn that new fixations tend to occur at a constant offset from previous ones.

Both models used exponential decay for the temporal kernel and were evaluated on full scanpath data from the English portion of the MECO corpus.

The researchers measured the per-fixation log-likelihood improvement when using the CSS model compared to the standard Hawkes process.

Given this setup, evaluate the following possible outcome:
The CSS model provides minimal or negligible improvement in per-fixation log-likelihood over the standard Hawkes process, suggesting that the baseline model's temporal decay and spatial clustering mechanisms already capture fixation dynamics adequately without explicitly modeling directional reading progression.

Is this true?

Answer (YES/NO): NO